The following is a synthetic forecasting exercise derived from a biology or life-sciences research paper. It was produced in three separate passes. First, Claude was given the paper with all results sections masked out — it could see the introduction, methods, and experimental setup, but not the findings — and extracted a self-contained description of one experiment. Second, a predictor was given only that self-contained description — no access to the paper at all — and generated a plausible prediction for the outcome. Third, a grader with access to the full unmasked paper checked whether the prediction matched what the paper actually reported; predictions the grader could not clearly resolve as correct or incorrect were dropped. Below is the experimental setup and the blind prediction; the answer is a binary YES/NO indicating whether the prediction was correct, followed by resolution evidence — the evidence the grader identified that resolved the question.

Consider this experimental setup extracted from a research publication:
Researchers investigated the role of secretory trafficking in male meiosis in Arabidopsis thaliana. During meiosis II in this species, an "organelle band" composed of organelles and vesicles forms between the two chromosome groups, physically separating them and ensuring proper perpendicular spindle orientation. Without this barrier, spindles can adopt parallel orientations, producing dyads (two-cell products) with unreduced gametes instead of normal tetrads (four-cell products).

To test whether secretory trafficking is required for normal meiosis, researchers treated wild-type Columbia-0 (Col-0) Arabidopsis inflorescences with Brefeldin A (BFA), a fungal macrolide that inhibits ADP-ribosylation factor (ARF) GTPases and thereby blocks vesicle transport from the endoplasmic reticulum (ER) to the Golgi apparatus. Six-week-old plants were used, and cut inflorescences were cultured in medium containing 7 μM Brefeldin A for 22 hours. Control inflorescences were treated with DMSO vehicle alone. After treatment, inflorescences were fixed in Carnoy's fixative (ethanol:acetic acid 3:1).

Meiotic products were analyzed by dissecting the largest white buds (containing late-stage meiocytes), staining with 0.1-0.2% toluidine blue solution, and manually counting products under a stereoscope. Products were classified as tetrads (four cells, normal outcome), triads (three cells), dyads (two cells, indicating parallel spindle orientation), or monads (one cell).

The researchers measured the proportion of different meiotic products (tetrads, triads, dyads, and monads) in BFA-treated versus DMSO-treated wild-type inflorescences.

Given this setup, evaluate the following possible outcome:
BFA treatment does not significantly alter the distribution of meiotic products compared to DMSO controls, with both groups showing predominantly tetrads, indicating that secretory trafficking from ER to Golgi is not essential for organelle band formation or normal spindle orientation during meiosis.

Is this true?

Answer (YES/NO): NO